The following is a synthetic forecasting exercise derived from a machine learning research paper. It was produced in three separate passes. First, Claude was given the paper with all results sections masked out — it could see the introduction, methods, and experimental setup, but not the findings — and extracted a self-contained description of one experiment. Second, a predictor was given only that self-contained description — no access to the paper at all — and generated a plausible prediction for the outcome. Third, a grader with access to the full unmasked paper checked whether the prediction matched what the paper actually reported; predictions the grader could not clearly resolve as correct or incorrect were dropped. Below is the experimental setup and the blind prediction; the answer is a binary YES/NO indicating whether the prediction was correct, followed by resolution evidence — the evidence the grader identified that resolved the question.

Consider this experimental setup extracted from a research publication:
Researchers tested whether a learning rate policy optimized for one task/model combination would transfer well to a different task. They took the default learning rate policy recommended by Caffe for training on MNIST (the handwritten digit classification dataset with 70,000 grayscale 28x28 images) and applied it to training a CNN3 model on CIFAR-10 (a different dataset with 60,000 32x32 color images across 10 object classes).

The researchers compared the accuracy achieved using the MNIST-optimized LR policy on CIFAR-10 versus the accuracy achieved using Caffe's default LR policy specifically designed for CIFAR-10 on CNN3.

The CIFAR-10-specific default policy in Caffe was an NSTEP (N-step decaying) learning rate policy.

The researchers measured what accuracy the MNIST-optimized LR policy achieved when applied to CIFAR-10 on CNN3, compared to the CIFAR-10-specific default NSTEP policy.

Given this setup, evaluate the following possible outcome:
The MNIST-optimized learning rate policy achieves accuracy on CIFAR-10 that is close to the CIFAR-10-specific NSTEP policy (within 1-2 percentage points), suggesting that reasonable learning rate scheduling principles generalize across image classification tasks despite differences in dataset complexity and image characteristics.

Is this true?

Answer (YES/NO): NO